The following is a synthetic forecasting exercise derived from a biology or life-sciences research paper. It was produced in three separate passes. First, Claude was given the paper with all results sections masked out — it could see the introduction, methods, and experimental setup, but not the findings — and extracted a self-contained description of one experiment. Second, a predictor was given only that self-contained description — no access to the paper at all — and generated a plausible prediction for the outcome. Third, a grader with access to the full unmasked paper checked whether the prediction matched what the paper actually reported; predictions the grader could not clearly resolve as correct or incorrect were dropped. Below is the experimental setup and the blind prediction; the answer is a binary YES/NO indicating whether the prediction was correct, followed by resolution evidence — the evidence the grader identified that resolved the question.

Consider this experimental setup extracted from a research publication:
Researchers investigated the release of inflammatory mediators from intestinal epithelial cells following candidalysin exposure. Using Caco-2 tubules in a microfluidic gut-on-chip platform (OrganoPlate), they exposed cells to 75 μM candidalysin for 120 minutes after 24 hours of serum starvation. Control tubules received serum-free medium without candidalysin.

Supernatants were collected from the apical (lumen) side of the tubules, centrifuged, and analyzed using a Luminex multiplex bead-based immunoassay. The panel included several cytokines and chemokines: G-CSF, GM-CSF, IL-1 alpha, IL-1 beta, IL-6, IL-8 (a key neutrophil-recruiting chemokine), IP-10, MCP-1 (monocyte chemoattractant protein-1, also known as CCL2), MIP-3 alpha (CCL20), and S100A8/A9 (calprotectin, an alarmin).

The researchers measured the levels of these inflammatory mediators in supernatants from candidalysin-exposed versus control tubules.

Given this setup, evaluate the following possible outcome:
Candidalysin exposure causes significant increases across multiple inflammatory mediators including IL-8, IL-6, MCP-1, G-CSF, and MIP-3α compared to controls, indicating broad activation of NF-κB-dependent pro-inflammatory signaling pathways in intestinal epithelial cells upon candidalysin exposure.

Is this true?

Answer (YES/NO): YES